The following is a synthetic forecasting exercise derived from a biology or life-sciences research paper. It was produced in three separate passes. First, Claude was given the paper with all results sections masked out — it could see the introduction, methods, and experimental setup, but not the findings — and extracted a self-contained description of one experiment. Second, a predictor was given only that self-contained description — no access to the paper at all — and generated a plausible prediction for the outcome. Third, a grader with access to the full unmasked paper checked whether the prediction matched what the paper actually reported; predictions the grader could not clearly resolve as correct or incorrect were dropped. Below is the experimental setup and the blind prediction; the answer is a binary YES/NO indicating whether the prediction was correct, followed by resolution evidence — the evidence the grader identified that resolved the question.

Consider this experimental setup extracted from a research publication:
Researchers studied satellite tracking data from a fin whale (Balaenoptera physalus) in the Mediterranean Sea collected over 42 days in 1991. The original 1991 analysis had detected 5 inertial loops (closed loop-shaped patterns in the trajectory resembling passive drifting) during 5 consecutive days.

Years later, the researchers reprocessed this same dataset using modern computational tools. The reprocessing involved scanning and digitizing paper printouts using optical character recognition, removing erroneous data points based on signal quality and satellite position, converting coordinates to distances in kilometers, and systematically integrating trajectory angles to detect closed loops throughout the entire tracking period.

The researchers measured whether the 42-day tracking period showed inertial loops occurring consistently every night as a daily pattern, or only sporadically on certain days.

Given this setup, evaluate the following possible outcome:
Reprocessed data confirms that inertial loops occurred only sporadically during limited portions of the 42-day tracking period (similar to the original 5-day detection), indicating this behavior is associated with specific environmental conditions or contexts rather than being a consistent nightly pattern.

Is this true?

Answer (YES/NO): NO